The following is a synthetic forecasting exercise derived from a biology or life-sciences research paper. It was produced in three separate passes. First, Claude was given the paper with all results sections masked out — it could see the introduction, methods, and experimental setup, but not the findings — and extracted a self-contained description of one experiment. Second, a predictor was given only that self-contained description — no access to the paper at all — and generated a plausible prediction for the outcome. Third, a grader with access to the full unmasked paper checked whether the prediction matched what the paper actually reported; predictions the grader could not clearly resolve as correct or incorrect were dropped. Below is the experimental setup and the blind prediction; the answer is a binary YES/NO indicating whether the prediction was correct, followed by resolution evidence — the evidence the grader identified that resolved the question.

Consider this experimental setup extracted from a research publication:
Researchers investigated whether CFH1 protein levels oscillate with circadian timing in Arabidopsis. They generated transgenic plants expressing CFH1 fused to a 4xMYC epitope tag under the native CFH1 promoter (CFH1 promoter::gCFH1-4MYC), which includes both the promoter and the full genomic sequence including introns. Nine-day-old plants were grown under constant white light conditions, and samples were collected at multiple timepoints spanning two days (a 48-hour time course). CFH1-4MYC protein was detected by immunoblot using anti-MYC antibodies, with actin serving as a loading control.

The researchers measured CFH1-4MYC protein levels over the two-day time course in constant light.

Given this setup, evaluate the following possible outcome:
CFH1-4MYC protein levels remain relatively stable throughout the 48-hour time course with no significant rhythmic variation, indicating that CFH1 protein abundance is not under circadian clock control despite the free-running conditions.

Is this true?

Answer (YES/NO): NO